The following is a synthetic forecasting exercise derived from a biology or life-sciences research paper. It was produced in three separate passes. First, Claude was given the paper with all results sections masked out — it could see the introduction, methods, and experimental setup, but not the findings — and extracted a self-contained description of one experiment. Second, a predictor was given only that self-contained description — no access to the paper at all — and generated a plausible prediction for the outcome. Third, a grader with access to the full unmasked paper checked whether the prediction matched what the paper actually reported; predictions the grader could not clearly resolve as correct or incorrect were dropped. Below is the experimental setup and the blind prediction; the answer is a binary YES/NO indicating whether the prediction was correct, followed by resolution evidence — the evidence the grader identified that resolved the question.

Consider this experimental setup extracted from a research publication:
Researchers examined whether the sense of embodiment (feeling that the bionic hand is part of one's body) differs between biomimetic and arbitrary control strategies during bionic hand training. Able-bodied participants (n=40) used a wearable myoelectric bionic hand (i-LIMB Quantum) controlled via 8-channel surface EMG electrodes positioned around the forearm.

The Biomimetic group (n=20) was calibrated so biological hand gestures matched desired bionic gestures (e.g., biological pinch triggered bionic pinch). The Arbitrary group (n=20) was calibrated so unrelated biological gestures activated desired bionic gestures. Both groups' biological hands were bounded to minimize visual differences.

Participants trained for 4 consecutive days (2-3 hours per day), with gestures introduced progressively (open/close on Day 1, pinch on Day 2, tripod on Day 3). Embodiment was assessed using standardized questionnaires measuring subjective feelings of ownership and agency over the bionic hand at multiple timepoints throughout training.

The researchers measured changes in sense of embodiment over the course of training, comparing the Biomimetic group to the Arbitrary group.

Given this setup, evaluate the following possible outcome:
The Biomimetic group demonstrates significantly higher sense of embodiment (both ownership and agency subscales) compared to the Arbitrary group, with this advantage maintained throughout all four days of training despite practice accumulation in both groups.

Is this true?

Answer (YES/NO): NO